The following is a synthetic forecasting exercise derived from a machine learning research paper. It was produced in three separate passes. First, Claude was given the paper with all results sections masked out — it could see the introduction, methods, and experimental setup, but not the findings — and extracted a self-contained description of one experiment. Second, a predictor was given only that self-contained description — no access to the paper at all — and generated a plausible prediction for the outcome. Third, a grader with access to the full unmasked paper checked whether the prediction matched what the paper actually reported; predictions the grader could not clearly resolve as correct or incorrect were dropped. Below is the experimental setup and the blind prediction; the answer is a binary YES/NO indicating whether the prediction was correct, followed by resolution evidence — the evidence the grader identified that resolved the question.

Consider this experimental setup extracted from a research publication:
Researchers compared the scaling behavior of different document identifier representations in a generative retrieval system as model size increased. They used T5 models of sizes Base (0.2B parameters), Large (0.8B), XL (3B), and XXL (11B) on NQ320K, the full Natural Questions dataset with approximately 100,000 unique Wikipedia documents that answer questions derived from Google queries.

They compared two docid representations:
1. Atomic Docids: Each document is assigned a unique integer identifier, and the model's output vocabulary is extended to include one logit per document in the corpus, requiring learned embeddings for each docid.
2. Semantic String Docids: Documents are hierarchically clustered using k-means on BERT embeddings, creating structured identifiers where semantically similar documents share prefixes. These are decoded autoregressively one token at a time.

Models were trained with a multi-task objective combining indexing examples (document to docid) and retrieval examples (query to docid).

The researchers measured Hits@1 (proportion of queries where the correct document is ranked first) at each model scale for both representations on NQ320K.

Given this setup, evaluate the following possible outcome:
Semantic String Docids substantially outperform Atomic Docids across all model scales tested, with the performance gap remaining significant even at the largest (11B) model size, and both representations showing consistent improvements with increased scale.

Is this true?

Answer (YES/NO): NO